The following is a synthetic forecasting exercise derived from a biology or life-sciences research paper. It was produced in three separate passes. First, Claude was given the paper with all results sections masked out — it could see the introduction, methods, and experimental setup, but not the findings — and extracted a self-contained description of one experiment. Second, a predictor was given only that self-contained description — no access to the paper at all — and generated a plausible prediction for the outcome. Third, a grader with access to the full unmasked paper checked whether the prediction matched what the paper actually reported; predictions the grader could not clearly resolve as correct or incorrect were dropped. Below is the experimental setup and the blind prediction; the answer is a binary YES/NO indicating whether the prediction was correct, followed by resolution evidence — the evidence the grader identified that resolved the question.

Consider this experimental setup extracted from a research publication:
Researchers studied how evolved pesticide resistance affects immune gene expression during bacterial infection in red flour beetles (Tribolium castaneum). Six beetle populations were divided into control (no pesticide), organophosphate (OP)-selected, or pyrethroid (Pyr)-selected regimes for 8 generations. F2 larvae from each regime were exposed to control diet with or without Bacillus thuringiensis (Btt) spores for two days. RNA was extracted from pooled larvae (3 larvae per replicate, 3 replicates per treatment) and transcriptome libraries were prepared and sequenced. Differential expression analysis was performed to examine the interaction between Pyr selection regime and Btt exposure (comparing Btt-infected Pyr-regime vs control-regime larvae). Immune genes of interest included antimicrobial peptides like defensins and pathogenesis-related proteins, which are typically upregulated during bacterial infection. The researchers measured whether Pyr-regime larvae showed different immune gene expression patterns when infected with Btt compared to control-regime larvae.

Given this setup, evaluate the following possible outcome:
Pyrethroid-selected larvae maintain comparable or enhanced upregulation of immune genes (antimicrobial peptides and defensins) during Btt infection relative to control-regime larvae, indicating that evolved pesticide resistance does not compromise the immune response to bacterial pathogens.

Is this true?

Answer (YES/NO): NO